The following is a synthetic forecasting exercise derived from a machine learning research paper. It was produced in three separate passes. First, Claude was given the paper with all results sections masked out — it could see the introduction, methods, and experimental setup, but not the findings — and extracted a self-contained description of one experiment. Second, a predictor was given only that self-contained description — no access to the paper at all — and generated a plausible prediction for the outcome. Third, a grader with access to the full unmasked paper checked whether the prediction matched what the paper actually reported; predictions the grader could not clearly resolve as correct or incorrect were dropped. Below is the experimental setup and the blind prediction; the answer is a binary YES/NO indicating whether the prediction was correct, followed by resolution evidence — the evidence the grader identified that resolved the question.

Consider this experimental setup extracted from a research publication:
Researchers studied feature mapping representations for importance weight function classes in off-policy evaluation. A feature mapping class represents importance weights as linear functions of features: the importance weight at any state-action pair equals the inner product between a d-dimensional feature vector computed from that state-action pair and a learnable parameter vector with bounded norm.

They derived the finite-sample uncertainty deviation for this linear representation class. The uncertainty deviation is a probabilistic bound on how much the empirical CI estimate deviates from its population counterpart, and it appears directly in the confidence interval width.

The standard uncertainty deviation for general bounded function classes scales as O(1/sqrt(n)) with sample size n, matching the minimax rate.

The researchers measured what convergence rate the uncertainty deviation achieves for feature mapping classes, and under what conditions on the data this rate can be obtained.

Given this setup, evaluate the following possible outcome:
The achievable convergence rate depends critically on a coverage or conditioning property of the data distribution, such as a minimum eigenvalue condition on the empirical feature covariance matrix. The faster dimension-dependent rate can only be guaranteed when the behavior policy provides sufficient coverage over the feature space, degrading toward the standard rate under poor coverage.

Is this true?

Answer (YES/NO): NO